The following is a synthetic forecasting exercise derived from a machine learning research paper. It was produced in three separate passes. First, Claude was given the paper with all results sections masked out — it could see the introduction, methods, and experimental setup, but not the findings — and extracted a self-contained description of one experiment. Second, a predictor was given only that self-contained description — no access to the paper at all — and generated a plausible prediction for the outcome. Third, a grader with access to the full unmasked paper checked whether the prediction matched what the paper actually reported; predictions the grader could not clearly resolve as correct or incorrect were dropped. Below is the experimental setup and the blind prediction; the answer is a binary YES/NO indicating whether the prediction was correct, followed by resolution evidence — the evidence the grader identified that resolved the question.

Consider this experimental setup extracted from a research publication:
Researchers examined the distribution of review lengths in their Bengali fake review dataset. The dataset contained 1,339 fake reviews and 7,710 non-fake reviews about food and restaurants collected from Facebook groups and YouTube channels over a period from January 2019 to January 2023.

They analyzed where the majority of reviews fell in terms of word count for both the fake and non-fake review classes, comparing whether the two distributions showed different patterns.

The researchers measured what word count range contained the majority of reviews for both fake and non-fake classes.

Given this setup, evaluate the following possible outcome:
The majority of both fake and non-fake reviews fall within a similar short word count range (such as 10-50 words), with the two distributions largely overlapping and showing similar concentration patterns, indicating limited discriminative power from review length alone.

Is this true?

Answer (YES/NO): NO